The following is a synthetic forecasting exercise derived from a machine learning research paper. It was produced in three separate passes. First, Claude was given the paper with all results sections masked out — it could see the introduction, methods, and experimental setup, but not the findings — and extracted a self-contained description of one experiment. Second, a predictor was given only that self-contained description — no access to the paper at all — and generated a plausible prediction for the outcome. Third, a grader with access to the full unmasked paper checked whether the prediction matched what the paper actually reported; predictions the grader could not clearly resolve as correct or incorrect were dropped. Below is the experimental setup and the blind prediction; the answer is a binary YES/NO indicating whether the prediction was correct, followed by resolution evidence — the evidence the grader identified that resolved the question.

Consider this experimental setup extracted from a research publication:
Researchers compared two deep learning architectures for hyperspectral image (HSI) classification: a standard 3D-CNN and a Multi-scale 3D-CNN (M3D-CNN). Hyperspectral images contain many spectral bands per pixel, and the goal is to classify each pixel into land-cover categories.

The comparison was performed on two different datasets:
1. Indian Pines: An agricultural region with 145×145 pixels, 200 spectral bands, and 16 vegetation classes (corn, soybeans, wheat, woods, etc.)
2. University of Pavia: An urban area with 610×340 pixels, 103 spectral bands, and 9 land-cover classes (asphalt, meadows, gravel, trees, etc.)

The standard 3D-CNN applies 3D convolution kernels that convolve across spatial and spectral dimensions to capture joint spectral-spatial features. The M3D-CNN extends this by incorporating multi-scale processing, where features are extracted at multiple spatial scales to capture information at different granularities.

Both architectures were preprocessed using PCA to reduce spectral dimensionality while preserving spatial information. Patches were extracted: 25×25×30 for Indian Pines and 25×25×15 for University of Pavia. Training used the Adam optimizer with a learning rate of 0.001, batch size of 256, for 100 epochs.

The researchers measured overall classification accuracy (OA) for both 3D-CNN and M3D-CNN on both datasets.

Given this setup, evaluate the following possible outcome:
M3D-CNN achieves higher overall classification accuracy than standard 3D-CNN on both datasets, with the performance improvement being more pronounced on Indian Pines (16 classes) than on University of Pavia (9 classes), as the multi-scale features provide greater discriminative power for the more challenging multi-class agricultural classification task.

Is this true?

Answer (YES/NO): NO